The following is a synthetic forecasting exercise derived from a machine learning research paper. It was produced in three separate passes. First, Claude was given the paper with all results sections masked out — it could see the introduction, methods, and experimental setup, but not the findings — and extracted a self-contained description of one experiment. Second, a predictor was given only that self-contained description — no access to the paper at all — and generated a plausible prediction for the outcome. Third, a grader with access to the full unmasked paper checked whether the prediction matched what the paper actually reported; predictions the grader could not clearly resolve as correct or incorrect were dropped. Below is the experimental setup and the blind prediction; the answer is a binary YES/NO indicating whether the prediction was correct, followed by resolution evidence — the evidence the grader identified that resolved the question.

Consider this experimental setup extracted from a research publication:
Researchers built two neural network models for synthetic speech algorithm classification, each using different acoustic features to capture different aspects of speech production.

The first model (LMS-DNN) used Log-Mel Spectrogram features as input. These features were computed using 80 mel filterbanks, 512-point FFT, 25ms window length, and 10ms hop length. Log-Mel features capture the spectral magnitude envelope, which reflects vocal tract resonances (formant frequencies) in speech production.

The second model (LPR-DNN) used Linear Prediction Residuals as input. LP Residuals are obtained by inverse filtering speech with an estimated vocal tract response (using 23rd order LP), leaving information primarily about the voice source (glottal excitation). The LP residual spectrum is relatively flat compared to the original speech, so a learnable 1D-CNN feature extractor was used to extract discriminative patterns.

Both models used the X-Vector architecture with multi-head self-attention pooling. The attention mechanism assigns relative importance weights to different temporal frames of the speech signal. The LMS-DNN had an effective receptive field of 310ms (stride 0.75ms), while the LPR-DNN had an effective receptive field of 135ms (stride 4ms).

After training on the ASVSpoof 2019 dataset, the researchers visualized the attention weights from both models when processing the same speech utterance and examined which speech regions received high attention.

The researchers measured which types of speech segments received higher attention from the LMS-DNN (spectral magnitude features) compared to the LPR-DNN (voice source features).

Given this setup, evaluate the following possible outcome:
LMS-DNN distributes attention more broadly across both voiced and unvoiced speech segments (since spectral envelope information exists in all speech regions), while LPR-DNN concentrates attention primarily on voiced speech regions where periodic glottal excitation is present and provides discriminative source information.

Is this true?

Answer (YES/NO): NO